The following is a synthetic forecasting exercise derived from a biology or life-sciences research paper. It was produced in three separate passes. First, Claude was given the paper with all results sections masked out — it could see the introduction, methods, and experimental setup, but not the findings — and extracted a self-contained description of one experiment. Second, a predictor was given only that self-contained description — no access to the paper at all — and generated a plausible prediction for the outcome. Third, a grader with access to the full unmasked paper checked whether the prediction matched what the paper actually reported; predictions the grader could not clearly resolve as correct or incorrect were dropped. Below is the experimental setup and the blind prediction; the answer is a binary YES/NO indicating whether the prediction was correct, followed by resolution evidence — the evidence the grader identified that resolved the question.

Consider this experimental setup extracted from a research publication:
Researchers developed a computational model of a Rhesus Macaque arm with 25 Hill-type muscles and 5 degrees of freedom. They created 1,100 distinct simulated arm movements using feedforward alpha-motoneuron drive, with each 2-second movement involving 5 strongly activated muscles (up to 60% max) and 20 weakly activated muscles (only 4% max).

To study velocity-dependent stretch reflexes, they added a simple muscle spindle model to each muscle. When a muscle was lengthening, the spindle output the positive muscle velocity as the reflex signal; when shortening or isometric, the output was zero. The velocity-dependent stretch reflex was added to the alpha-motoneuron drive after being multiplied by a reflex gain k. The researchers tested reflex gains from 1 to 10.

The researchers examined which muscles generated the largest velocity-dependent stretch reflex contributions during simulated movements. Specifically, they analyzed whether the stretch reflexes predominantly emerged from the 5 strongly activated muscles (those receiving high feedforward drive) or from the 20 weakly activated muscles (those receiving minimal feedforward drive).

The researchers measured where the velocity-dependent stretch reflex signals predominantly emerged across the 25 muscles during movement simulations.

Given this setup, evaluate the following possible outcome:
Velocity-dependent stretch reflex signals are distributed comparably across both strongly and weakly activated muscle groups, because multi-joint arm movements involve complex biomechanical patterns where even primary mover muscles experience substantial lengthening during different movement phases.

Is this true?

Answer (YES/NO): NO